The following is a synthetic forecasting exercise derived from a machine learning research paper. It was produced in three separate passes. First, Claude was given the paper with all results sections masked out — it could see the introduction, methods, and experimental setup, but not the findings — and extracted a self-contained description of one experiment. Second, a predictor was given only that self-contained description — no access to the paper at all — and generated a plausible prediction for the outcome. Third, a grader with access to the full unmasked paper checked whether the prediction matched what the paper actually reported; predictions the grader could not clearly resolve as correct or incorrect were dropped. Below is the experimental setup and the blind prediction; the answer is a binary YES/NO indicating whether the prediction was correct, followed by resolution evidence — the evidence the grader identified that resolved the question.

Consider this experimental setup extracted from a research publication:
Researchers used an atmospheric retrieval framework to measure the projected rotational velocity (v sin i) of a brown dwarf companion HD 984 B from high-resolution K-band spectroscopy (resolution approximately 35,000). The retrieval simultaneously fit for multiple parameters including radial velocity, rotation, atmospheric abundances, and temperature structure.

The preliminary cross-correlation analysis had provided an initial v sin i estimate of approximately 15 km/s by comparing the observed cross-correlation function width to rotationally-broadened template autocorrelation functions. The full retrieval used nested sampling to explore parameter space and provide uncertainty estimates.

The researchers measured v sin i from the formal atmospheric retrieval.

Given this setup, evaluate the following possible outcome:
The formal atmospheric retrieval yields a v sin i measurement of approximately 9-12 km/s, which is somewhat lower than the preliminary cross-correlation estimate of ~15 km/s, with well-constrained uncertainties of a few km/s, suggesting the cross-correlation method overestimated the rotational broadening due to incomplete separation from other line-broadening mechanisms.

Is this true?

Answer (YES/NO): NO